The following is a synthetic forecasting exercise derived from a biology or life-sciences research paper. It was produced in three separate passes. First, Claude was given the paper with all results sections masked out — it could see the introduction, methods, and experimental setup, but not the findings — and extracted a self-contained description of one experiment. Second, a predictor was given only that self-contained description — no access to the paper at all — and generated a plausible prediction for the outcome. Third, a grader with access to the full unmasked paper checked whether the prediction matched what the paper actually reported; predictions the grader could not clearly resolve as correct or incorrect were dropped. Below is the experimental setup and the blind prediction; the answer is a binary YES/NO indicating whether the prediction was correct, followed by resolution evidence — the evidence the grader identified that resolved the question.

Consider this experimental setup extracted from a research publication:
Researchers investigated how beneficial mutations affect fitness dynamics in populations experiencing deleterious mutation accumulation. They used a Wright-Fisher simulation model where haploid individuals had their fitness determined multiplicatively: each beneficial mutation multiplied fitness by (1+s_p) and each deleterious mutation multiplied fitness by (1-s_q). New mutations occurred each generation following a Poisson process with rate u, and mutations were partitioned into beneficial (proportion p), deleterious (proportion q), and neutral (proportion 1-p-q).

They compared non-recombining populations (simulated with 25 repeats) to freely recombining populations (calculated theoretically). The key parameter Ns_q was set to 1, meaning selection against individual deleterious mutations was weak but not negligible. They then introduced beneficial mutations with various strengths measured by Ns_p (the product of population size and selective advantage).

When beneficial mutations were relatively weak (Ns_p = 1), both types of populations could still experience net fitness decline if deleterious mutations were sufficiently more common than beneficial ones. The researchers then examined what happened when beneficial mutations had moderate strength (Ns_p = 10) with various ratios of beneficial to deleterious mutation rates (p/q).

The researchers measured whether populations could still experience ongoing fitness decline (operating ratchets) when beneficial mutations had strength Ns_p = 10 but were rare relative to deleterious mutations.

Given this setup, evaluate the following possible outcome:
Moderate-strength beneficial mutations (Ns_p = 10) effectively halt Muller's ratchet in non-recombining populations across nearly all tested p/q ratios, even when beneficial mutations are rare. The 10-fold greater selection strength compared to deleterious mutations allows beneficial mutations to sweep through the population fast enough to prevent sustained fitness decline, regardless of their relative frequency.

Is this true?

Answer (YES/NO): NO